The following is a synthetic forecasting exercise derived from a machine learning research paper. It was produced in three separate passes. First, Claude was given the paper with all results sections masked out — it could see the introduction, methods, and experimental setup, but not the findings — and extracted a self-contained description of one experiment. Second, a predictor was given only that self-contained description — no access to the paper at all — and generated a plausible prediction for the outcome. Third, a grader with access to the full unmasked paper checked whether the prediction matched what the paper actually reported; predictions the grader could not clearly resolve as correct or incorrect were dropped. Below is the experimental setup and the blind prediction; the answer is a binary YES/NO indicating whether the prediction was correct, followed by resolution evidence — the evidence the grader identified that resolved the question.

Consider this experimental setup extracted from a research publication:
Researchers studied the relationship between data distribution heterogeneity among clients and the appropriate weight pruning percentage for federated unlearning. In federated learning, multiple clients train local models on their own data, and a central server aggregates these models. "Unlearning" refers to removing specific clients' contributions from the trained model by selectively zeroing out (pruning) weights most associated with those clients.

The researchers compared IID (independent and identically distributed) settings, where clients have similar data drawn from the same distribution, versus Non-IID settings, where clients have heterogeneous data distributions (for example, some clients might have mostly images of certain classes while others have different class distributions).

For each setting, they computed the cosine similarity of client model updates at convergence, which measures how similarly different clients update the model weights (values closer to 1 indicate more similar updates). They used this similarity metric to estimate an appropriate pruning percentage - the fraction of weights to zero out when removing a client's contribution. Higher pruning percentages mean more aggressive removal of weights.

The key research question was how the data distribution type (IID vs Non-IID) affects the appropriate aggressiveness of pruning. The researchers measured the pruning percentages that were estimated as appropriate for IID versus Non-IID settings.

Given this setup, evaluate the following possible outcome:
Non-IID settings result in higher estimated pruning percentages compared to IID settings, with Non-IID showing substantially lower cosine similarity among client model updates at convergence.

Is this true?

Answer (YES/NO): NO